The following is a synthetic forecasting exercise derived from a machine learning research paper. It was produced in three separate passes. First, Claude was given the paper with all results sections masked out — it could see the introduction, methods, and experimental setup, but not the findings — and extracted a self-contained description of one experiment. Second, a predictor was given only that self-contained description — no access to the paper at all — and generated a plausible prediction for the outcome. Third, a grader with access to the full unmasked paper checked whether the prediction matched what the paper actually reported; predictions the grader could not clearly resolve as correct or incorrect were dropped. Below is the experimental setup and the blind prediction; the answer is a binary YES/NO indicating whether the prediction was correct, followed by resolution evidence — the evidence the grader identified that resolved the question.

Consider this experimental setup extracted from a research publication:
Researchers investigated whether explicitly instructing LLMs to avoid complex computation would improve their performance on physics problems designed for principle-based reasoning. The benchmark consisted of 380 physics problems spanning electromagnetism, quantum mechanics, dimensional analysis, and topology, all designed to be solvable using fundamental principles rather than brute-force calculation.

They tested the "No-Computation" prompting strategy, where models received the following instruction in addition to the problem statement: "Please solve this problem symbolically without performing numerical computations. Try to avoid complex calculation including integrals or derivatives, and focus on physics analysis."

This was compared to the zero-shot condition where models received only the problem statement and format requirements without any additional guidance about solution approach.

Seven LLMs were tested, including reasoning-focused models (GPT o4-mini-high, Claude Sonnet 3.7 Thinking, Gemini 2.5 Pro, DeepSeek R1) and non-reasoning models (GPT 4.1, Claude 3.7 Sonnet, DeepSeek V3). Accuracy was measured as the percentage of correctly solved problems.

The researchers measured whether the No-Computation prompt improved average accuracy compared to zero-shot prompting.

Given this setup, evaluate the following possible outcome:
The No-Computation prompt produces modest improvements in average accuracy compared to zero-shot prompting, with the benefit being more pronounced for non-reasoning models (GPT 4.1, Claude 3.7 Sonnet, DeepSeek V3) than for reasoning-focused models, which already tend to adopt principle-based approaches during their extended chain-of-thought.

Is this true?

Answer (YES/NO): NO